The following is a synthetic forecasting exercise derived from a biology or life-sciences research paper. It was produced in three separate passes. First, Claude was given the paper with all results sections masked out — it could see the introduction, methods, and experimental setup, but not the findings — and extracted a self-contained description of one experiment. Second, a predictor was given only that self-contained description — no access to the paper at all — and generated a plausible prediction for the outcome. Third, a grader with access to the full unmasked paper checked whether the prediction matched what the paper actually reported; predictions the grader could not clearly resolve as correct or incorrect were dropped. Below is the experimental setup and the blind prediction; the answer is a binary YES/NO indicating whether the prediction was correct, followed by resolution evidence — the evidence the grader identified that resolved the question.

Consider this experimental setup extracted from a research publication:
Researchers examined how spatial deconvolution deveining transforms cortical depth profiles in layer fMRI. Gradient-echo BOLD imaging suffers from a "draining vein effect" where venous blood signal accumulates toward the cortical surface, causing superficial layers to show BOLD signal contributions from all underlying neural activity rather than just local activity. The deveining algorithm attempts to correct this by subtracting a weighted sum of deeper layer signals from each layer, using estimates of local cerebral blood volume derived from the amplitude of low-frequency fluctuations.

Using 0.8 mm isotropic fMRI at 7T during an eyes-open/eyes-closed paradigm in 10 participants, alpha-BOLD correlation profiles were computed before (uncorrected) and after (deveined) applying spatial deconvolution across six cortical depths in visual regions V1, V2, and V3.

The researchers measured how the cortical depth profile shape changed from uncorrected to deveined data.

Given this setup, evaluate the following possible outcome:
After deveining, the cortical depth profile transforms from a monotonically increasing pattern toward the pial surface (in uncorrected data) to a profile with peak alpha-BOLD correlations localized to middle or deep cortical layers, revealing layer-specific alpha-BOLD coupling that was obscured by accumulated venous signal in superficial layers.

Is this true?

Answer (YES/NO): NO